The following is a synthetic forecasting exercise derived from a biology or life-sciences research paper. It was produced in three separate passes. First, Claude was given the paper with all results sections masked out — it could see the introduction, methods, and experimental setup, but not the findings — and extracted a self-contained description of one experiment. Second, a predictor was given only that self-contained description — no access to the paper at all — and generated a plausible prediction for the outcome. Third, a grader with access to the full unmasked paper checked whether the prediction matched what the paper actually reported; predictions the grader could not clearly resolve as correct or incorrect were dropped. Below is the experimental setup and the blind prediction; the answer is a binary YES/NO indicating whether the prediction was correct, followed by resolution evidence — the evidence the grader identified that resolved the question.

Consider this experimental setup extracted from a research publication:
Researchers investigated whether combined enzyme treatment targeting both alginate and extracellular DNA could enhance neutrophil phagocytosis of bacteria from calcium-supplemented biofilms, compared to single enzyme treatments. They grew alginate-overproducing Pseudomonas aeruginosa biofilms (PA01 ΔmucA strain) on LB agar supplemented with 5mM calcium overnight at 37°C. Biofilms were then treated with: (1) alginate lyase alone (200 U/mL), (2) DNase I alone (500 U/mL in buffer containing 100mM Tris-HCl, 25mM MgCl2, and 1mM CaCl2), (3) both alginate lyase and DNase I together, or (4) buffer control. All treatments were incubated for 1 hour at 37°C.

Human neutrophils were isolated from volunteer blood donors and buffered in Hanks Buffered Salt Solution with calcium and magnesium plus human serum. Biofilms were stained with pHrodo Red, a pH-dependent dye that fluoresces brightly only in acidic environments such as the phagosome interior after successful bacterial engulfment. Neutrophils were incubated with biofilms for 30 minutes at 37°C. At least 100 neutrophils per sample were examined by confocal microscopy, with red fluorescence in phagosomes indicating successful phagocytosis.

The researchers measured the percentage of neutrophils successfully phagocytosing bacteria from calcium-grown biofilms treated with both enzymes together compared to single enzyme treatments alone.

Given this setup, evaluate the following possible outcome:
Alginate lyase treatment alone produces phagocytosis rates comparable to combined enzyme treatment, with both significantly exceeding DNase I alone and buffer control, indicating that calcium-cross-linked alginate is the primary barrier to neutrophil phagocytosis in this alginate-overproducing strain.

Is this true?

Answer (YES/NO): NO